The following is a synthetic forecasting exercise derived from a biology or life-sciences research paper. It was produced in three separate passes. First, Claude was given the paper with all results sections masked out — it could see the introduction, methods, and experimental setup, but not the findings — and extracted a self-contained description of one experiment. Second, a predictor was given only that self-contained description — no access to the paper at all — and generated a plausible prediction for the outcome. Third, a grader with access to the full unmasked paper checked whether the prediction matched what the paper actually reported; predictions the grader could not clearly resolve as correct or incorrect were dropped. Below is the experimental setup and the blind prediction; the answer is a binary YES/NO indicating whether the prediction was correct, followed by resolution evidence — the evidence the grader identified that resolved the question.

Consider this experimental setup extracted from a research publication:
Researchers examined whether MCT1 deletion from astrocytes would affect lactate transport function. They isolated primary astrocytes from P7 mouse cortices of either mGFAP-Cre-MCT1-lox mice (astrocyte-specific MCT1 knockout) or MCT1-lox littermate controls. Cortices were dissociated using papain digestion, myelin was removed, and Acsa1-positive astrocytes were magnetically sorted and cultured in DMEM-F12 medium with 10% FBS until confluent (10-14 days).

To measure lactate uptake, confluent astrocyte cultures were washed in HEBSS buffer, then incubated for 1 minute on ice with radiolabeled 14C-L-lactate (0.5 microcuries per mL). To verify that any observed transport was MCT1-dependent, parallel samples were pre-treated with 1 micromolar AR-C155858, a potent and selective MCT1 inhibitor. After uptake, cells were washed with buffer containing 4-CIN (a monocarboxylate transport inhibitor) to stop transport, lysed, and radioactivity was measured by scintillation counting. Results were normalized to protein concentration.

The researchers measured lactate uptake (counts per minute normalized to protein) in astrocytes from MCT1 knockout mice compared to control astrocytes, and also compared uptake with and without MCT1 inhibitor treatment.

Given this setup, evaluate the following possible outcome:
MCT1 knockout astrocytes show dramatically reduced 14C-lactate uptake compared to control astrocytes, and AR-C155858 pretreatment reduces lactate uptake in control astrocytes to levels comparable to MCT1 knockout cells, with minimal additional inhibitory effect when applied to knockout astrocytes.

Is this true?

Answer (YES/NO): NO